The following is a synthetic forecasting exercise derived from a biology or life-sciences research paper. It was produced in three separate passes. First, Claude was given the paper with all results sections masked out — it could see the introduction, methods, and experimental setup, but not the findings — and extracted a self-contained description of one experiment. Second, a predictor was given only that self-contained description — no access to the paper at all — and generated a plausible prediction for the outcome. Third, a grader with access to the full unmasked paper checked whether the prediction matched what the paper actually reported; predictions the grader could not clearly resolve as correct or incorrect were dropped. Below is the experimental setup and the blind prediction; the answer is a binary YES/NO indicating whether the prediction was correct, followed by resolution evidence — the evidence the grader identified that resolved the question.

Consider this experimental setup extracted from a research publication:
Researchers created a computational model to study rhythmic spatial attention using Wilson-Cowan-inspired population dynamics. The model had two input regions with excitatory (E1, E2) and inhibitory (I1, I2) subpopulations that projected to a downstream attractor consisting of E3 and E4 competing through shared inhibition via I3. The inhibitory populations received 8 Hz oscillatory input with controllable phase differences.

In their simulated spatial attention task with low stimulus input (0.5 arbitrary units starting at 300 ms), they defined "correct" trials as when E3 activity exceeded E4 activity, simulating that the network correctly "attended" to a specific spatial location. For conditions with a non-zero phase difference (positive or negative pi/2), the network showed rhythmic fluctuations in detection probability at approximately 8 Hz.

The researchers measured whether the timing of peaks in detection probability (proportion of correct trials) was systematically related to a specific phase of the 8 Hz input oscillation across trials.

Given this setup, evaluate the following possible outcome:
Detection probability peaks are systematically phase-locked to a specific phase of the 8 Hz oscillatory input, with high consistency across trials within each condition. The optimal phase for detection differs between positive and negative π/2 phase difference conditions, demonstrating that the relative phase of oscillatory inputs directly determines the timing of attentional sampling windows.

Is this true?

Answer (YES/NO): NO